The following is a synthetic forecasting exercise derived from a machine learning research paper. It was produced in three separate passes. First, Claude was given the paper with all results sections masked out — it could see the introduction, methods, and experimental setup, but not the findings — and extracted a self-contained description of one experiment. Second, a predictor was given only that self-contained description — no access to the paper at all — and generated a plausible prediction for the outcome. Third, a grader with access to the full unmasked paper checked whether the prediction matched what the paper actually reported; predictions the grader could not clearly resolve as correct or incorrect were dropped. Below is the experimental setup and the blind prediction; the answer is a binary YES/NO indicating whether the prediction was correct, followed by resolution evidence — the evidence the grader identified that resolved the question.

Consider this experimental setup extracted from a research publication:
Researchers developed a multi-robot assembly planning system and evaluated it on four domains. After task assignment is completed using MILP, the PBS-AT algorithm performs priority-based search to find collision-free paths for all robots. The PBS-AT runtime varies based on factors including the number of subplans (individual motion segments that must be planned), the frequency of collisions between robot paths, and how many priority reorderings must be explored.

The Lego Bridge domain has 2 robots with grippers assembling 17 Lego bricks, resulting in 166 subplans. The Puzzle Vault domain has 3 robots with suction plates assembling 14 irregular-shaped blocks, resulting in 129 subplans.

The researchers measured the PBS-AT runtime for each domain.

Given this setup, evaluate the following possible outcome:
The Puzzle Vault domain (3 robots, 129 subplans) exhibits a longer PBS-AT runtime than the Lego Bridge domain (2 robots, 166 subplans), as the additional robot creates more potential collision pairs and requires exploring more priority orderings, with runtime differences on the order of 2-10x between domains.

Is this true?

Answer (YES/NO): NO